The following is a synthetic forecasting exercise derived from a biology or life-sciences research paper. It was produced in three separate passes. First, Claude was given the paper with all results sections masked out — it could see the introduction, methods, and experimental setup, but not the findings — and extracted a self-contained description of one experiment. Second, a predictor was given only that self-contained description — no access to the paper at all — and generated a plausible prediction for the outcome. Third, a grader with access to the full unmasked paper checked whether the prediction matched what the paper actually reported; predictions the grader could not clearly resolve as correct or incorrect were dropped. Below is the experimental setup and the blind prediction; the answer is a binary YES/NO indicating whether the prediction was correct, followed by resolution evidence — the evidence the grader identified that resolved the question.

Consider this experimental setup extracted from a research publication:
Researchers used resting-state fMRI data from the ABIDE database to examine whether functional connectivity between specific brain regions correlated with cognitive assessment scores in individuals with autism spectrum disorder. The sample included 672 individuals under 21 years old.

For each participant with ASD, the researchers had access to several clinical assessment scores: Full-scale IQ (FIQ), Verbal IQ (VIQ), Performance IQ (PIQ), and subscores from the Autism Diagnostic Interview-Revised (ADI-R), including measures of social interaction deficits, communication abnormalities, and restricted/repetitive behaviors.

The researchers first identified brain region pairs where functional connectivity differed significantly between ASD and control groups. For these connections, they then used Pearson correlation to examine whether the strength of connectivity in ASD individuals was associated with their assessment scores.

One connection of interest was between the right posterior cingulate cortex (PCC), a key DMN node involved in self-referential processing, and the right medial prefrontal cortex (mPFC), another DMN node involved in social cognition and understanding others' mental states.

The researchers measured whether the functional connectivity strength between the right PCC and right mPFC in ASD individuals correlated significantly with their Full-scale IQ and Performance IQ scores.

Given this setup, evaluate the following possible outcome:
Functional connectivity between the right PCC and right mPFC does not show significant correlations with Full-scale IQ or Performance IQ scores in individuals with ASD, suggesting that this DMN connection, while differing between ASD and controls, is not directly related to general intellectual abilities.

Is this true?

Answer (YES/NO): NO